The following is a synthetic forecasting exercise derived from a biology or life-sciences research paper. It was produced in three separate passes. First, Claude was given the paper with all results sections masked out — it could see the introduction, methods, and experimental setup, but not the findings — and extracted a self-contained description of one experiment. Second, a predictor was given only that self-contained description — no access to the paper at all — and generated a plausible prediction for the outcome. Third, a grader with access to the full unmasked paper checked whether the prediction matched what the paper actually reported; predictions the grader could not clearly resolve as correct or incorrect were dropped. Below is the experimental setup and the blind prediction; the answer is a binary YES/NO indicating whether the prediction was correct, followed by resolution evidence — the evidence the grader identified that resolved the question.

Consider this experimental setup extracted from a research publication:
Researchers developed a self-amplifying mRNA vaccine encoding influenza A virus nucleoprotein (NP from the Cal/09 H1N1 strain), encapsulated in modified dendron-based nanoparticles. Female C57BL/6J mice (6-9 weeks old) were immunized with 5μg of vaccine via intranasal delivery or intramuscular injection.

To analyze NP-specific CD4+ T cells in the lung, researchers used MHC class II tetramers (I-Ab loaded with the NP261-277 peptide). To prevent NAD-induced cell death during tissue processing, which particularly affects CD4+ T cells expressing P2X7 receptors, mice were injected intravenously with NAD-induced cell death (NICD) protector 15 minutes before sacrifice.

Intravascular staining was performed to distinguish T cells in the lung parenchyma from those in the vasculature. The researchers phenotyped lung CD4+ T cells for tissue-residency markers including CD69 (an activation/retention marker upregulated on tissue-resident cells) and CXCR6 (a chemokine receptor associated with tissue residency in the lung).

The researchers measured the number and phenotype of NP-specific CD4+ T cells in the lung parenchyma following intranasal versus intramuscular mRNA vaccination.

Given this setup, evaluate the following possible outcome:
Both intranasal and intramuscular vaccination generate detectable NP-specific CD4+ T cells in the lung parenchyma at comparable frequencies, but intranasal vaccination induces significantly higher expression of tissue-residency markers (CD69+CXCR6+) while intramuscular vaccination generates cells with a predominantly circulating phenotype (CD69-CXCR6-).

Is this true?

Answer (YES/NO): NO